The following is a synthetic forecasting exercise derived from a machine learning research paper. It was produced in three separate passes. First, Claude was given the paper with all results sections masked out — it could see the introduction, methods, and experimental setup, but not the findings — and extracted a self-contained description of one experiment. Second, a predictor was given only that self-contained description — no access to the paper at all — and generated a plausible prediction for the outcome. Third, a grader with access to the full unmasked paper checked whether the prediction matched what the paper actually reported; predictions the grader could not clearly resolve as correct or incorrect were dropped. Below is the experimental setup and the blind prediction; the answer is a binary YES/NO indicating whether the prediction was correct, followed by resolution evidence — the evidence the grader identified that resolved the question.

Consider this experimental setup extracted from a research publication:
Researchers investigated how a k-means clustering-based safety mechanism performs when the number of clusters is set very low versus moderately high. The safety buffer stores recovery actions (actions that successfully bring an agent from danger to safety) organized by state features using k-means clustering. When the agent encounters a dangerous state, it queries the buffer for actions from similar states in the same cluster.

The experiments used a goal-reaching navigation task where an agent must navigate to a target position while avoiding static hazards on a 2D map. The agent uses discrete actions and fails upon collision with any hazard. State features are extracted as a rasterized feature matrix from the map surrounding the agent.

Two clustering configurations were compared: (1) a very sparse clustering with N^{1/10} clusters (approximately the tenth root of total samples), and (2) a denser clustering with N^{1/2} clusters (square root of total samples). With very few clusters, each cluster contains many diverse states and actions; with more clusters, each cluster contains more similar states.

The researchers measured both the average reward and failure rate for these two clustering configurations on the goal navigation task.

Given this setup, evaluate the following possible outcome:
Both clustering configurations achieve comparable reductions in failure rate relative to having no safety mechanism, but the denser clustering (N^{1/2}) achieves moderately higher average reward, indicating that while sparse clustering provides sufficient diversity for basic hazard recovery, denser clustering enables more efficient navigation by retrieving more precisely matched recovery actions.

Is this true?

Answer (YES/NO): NO